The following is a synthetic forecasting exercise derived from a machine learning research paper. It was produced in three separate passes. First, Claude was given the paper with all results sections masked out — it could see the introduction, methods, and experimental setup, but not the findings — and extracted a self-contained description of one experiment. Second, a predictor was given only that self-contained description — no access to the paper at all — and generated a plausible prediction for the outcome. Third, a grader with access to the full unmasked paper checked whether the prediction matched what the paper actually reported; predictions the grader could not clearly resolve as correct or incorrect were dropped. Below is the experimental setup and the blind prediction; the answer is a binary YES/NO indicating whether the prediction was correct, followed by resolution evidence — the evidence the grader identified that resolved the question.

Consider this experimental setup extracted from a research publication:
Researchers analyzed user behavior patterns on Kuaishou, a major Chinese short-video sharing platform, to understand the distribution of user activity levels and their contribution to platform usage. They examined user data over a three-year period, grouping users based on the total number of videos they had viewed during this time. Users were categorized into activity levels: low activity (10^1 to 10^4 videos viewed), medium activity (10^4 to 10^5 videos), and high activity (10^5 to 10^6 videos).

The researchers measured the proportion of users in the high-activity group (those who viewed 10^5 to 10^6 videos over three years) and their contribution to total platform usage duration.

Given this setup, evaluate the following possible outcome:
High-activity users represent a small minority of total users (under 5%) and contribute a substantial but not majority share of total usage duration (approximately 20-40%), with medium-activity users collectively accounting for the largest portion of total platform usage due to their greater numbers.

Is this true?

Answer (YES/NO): NO